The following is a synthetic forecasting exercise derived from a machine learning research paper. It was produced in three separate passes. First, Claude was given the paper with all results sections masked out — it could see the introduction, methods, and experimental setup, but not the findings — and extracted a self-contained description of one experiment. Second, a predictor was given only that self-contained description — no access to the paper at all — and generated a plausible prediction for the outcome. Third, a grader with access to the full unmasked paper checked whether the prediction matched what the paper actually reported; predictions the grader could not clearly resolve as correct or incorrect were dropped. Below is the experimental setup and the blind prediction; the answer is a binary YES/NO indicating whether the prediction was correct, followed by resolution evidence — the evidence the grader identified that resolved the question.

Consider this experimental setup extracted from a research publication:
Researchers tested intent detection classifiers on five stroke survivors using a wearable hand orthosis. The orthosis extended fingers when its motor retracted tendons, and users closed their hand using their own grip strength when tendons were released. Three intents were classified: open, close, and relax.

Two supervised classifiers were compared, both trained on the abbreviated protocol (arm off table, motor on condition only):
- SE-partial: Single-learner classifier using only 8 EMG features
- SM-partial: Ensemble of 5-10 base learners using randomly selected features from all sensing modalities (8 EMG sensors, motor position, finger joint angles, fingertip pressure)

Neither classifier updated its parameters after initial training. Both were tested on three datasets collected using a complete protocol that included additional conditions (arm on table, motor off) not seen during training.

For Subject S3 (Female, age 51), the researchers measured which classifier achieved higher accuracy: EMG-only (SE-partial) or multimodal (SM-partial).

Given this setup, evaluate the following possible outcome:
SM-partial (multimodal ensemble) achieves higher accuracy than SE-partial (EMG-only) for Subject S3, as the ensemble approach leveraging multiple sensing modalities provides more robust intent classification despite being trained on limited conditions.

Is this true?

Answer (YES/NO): YES